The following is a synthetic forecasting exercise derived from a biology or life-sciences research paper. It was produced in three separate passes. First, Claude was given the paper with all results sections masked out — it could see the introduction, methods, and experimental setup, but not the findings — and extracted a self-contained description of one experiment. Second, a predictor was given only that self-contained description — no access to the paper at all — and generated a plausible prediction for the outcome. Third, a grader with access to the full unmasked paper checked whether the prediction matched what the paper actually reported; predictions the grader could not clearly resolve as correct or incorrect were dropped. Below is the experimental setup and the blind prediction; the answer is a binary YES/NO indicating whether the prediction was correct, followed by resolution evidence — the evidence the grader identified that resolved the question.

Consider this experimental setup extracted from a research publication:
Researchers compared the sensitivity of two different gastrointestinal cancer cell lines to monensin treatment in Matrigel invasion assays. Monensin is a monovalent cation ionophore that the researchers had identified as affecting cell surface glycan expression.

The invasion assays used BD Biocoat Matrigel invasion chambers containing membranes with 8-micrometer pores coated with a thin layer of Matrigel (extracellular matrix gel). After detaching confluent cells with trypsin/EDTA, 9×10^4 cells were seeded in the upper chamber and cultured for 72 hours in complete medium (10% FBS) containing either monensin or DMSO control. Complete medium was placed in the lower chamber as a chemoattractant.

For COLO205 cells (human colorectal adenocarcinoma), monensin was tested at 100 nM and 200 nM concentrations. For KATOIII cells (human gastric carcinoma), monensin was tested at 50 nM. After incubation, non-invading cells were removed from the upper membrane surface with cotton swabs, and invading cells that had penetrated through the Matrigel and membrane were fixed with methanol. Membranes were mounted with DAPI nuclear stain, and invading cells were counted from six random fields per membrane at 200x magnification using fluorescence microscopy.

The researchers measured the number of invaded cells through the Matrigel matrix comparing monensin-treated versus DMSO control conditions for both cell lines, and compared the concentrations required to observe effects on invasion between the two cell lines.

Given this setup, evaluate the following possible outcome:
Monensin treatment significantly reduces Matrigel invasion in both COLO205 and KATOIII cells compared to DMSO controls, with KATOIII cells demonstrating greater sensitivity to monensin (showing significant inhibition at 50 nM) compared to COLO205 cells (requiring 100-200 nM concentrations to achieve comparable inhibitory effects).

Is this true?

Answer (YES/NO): YES